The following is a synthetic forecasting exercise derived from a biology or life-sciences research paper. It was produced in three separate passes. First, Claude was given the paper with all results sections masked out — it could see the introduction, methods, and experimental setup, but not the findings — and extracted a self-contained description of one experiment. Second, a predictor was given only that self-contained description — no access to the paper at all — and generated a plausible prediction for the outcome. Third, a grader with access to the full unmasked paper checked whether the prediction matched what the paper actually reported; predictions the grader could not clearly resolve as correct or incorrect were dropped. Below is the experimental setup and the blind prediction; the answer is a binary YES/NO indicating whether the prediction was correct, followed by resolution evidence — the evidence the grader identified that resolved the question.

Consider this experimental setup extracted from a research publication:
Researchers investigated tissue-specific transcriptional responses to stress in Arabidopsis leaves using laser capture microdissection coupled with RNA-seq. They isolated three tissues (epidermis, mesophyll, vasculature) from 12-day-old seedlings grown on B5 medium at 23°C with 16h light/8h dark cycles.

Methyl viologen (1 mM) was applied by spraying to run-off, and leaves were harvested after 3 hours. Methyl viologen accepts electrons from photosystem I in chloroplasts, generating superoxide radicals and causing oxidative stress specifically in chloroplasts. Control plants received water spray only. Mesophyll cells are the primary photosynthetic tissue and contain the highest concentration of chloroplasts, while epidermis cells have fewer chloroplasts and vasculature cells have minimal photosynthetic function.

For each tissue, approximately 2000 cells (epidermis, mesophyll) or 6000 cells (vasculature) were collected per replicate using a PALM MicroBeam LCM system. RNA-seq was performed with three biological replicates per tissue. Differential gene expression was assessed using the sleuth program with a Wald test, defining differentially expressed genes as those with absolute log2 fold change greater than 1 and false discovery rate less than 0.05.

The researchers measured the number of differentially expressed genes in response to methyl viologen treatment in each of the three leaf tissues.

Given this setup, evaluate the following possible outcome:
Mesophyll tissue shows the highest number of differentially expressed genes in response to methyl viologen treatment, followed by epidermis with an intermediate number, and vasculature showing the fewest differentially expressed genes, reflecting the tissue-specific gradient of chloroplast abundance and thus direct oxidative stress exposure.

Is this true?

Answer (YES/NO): NO